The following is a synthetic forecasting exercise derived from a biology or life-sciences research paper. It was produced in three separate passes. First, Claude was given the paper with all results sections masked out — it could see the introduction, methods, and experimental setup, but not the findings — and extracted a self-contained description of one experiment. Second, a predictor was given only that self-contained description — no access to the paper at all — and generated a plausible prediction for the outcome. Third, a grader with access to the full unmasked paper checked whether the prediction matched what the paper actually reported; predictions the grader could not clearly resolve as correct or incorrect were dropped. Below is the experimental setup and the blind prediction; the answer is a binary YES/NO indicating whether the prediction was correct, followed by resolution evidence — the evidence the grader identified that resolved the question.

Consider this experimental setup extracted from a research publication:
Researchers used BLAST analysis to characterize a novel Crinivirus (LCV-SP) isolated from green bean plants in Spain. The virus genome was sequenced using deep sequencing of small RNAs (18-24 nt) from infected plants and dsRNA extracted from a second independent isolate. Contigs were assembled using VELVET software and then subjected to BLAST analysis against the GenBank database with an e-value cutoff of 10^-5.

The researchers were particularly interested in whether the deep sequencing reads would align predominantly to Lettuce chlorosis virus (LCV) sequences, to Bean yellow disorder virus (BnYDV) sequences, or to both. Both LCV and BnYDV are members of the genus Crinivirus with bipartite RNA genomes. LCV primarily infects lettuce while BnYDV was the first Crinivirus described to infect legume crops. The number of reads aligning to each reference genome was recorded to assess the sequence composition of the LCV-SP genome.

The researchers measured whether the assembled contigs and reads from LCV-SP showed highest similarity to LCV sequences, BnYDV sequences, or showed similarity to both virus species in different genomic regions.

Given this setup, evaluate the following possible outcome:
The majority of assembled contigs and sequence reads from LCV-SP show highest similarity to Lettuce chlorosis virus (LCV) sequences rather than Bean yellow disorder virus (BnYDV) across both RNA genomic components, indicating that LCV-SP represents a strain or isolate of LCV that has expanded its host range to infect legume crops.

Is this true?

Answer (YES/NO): NO